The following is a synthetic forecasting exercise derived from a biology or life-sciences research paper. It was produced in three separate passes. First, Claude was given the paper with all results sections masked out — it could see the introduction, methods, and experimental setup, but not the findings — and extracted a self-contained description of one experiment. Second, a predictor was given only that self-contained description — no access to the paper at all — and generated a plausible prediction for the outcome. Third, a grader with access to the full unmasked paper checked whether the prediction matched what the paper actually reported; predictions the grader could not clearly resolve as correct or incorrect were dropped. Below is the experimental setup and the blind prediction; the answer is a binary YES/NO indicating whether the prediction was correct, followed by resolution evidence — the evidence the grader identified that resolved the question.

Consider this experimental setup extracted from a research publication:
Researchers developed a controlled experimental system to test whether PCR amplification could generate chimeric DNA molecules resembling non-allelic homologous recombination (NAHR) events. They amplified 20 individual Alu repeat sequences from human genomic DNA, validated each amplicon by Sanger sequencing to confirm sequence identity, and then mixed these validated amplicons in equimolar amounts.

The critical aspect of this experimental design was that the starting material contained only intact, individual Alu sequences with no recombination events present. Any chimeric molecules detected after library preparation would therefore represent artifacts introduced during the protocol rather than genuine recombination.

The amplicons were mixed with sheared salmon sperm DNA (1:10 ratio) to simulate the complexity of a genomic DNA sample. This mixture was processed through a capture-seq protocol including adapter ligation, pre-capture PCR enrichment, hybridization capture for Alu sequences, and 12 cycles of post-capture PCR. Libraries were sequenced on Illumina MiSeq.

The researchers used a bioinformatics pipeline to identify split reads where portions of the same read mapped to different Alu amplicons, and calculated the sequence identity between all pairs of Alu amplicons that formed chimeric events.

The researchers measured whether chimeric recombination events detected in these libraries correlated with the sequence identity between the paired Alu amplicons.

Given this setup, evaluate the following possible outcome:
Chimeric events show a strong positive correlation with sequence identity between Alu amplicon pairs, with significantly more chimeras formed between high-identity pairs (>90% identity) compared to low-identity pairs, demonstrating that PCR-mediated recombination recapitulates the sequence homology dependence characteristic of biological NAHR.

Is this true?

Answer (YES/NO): NO